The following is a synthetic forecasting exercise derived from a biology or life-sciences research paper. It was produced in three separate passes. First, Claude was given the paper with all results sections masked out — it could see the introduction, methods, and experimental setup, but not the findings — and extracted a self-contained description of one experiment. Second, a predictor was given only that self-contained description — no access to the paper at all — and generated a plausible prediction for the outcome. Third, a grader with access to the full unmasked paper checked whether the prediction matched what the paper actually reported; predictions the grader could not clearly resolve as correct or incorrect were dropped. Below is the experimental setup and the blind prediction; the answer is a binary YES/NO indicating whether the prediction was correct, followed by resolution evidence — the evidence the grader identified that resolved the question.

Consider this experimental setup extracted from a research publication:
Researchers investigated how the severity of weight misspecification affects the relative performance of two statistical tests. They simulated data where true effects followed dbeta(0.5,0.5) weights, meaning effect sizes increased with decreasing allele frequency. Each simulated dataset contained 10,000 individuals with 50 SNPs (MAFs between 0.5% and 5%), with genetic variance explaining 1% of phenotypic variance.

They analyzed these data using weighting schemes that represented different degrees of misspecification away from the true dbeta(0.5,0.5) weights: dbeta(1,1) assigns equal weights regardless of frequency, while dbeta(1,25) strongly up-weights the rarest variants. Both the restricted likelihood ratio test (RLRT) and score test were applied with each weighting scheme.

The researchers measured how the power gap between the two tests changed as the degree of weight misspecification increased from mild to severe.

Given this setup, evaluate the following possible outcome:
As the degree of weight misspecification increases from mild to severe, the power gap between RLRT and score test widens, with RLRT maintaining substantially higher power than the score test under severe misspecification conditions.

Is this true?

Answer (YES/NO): YES